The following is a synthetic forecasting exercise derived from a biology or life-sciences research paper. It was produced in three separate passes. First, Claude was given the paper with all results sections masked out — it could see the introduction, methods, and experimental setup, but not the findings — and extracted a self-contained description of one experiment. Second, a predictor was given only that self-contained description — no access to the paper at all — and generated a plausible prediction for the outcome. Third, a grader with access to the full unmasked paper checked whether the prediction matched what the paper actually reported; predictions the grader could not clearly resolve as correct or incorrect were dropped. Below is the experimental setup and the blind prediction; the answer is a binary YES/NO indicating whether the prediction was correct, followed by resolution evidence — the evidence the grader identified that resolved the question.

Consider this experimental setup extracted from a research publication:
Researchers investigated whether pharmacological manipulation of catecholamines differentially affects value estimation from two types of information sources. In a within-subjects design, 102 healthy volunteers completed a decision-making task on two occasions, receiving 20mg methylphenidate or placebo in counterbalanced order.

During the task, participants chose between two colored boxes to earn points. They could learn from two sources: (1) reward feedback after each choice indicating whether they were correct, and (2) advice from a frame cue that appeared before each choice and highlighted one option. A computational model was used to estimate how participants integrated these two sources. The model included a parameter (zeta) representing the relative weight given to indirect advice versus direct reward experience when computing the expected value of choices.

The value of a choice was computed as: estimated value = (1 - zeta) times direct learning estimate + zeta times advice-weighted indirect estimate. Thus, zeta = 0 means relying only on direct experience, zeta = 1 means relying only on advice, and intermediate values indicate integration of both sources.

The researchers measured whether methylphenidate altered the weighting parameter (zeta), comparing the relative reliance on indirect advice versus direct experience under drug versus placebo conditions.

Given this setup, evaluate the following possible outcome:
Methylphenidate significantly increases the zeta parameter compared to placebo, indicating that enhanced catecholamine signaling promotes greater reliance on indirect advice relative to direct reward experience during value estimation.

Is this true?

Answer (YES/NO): NO